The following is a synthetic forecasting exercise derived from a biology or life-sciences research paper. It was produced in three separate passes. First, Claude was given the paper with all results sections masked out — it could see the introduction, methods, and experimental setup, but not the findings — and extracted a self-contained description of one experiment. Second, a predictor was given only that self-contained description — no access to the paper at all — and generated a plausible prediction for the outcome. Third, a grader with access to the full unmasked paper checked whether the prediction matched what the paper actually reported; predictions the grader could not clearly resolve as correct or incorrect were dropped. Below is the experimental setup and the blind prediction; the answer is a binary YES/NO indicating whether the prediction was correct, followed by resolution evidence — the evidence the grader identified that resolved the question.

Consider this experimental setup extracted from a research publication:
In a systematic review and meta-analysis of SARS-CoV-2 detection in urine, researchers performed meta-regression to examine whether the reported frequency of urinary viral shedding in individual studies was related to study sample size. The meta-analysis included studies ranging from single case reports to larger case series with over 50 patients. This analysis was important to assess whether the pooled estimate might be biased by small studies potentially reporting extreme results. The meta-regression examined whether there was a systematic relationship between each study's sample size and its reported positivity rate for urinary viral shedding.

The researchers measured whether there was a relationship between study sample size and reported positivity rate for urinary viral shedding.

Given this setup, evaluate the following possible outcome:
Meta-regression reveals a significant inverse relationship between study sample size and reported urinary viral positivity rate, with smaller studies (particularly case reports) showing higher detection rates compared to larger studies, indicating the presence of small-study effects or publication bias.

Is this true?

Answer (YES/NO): NO